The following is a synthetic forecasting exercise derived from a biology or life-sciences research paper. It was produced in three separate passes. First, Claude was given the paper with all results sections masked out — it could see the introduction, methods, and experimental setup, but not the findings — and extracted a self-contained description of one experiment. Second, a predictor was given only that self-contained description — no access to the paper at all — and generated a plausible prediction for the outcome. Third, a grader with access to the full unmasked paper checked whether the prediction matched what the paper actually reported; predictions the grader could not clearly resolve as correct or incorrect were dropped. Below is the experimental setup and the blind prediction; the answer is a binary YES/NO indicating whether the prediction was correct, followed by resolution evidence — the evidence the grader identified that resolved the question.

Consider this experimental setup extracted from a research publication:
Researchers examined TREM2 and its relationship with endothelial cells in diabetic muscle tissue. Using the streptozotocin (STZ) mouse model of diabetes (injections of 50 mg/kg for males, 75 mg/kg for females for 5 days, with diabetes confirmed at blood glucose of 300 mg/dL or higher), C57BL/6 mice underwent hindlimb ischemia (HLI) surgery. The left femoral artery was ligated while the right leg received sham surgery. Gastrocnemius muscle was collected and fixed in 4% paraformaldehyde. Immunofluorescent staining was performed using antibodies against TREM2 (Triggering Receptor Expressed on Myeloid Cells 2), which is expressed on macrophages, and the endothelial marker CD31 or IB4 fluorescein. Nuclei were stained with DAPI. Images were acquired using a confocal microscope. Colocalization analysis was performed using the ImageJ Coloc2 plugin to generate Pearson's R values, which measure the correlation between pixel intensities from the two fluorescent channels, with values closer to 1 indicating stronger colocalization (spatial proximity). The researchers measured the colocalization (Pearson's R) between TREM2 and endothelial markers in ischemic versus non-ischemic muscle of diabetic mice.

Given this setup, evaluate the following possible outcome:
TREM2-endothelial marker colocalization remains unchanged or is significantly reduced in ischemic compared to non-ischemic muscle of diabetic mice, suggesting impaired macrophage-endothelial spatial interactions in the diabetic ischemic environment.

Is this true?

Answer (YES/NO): NO